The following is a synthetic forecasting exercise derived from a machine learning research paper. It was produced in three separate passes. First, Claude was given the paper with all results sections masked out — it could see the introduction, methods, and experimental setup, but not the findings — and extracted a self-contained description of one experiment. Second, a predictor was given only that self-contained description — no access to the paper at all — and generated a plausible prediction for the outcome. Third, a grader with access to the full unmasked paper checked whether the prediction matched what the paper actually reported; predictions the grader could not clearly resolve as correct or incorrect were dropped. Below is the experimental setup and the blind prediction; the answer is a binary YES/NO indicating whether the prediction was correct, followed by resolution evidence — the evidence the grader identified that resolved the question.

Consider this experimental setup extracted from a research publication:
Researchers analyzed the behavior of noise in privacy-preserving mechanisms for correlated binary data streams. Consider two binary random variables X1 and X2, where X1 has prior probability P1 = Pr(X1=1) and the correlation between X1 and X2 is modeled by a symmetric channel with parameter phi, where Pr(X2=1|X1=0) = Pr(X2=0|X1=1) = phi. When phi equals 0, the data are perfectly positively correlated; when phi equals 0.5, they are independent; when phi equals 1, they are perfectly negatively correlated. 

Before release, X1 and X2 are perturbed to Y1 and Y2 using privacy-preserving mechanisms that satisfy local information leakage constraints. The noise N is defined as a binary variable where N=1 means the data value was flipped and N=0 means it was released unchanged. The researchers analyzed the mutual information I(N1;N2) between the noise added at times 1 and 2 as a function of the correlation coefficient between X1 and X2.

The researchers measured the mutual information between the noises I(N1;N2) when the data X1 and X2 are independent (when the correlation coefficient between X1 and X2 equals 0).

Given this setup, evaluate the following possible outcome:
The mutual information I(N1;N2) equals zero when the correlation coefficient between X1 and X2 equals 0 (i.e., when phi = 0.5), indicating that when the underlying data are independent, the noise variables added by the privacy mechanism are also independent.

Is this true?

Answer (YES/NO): YES